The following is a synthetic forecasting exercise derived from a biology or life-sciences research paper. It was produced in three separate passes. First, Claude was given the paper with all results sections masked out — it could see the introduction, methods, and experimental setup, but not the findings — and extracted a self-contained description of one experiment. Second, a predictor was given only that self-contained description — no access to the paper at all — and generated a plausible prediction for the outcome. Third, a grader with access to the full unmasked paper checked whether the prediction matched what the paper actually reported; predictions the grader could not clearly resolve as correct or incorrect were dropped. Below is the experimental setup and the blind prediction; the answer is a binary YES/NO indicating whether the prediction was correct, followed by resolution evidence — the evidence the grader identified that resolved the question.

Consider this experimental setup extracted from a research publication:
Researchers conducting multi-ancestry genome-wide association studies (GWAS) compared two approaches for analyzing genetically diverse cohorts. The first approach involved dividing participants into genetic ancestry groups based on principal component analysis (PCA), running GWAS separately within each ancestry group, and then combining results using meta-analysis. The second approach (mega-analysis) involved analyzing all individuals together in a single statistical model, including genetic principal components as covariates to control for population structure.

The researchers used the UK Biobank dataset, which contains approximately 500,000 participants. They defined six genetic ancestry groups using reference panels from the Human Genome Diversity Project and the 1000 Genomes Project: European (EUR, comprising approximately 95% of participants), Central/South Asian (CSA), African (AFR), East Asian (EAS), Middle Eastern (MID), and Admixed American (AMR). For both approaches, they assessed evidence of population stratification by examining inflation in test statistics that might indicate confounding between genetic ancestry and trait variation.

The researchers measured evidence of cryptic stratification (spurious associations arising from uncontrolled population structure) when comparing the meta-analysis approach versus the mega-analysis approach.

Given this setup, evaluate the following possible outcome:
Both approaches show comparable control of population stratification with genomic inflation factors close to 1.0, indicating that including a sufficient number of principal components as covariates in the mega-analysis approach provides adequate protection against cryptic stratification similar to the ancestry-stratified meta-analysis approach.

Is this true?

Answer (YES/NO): NO